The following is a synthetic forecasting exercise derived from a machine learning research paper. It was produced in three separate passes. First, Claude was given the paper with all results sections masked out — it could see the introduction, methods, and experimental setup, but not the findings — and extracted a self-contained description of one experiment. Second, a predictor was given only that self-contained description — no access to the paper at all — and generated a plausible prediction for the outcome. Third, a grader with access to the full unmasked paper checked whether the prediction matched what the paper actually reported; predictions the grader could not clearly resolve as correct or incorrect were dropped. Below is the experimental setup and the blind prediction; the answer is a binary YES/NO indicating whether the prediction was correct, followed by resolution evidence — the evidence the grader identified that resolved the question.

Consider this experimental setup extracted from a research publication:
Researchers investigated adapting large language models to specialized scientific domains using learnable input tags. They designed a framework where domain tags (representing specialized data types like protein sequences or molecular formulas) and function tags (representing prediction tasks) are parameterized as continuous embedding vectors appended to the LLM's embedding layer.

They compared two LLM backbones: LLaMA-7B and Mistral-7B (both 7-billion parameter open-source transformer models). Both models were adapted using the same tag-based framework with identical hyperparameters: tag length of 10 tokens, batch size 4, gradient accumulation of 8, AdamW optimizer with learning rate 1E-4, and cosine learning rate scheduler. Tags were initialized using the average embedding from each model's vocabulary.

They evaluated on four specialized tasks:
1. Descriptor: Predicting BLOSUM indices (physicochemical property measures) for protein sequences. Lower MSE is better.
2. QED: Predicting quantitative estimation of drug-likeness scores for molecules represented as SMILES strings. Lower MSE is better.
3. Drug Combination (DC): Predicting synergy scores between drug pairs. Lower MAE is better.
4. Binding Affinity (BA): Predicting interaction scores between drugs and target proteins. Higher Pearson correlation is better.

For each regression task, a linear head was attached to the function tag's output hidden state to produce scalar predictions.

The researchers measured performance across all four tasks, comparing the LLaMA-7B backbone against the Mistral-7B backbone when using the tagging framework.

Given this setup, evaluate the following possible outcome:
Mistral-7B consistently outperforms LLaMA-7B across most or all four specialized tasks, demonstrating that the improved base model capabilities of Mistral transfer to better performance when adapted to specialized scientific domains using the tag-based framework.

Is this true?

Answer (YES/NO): NO